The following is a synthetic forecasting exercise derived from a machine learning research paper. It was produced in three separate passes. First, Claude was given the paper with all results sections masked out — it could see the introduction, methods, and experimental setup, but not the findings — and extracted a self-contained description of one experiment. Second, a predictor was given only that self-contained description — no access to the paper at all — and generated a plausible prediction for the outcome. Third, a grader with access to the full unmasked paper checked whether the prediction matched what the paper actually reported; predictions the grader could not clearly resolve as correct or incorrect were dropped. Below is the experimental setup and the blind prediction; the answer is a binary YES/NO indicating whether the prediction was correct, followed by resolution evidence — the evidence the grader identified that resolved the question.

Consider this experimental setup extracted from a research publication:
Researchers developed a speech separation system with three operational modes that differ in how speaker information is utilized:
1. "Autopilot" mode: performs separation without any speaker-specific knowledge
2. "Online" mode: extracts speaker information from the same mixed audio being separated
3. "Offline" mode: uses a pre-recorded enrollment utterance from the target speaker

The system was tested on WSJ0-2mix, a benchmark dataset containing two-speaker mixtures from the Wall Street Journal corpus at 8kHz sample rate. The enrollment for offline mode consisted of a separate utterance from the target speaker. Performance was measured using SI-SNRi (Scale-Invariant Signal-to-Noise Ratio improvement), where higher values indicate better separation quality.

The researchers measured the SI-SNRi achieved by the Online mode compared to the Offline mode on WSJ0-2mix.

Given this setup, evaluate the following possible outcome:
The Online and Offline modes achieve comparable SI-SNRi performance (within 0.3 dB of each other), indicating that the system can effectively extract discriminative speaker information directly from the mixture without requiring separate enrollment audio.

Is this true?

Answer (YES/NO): NO